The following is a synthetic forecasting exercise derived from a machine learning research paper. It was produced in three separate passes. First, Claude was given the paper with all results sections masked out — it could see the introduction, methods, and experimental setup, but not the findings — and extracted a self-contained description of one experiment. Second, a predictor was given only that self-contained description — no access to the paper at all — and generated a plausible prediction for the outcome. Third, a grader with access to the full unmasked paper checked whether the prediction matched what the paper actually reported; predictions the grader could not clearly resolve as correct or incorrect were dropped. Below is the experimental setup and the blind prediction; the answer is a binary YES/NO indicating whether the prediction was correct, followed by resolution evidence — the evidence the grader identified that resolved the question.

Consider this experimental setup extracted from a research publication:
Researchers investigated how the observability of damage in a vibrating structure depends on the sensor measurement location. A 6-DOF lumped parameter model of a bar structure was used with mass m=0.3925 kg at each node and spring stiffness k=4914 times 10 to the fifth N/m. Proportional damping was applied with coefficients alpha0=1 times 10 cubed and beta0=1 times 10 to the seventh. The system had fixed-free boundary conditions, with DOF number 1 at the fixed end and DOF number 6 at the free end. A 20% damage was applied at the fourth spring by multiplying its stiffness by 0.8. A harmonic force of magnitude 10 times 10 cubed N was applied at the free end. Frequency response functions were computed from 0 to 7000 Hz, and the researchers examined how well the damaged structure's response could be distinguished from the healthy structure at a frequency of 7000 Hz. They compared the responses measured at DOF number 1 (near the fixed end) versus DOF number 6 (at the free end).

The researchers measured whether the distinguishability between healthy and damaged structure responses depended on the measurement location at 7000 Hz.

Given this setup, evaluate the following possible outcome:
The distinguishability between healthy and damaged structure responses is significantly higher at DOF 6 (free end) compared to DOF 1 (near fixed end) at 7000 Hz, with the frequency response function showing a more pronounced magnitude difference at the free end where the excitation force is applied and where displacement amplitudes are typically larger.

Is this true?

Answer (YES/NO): YES